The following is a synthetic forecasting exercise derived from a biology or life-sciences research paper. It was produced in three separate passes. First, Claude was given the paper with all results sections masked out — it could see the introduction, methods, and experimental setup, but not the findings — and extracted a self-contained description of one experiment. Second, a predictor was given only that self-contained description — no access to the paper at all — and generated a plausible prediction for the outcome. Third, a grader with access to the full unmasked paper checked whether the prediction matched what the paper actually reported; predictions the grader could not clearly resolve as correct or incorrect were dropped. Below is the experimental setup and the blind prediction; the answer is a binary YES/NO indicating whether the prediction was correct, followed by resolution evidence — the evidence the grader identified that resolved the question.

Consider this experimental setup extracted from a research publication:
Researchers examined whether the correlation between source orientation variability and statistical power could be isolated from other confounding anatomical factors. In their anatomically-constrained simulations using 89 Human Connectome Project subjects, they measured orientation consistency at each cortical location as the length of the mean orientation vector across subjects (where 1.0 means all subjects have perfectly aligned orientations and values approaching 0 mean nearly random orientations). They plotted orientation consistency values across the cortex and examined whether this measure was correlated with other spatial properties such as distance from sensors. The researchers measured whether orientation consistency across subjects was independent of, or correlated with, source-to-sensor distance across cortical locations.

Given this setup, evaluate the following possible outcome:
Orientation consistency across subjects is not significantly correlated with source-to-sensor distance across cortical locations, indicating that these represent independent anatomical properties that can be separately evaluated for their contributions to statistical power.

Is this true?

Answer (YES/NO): NO